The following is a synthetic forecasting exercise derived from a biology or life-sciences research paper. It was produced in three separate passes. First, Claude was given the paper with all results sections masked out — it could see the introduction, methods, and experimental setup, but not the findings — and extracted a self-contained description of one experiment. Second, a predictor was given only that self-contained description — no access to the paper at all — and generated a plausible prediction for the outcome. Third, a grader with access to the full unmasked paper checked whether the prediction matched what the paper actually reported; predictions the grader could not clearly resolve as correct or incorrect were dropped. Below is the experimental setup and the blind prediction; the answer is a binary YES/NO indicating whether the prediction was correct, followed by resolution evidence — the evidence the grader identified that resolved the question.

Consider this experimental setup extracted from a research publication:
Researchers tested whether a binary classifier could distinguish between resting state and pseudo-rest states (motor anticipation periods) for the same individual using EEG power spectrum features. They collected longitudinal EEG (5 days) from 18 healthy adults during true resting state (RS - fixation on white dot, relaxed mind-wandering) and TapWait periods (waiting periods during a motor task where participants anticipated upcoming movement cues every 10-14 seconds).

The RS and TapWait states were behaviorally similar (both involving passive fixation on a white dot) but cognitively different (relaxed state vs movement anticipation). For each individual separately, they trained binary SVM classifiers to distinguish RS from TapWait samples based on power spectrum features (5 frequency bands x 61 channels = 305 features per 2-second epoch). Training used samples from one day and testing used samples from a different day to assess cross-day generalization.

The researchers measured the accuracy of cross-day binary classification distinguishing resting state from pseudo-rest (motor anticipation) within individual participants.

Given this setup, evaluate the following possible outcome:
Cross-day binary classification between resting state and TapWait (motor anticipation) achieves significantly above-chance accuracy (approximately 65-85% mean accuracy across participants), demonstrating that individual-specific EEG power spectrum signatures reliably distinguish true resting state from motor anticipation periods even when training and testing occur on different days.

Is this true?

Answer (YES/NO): NO